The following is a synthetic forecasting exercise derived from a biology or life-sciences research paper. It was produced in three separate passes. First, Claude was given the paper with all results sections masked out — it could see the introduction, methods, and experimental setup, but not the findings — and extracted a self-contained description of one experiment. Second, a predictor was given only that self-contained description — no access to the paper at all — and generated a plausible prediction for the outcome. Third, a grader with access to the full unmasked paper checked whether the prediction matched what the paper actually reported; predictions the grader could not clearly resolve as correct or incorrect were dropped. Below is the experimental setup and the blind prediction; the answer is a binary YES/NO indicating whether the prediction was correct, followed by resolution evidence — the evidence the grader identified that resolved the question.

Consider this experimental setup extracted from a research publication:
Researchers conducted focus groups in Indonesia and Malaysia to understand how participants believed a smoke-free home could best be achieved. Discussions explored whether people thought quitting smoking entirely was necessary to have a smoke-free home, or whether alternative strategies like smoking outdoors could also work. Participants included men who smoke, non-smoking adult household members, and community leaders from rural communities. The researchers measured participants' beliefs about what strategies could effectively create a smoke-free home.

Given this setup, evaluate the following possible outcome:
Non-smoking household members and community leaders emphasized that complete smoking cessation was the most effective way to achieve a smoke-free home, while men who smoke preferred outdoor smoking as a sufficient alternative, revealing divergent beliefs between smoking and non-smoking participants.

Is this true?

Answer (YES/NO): NO